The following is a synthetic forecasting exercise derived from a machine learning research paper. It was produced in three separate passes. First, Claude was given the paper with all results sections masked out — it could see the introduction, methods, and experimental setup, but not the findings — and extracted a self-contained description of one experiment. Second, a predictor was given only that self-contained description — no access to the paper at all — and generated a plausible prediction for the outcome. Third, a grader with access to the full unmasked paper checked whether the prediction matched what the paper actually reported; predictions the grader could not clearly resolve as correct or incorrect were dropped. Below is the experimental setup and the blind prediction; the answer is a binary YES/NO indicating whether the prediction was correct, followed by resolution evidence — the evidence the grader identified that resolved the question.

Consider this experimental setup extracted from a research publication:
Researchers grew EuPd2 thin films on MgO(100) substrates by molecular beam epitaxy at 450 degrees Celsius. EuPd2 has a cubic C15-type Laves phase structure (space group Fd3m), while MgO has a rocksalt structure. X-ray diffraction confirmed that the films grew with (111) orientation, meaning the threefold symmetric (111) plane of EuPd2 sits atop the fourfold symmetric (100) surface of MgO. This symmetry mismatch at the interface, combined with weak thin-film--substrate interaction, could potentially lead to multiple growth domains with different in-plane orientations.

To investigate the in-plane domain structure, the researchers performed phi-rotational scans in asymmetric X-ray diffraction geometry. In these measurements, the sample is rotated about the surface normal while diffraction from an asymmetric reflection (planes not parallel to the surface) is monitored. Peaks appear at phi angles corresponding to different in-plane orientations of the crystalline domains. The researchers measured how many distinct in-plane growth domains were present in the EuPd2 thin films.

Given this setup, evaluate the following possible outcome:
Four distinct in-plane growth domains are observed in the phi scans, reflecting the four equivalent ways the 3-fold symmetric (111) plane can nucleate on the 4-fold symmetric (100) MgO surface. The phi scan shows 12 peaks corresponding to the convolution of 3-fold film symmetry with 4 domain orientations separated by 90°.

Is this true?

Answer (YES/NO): NO